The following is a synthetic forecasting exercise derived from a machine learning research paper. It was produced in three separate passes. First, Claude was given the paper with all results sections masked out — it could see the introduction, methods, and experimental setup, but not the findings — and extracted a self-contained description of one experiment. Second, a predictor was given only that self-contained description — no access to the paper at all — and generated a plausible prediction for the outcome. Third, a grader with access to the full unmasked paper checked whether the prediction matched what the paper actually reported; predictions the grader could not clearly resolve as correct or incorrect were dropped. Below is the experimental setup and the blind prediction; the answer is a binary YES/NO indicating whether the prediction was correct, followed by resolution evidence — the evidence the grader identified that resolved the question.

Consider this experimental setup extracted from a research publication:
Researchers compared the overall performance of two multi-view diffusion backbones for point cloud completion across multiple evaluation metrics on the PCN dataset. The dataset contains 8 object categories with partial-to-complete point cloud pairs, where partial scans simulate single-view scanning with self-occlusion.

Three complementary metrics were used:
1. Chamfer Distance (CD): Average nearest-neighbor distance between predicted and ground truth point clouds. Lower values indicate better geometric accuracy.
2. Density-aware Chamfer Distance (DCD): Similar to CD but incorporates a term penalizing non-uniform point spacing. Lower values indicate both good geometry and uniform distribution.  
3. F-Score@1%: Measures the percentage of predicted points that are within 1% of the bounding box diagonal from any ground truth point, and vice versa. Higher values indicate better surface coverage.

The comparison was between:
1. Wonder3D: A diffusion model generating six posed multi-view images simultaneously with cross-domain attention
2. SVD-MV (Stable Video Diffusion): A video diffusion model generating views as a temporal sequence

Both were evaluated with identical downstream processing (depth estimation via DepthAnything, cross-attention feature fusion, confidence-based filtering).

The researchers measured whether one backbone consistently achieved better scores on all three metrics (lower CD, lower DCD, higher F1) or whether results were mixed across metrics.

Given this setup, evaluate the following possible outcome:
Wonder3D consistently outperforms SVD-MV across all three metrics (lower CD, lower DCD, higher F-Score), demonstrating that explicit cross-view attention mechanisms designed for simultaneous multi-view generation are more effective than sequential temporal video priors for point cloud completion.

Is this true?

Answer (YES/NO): YES